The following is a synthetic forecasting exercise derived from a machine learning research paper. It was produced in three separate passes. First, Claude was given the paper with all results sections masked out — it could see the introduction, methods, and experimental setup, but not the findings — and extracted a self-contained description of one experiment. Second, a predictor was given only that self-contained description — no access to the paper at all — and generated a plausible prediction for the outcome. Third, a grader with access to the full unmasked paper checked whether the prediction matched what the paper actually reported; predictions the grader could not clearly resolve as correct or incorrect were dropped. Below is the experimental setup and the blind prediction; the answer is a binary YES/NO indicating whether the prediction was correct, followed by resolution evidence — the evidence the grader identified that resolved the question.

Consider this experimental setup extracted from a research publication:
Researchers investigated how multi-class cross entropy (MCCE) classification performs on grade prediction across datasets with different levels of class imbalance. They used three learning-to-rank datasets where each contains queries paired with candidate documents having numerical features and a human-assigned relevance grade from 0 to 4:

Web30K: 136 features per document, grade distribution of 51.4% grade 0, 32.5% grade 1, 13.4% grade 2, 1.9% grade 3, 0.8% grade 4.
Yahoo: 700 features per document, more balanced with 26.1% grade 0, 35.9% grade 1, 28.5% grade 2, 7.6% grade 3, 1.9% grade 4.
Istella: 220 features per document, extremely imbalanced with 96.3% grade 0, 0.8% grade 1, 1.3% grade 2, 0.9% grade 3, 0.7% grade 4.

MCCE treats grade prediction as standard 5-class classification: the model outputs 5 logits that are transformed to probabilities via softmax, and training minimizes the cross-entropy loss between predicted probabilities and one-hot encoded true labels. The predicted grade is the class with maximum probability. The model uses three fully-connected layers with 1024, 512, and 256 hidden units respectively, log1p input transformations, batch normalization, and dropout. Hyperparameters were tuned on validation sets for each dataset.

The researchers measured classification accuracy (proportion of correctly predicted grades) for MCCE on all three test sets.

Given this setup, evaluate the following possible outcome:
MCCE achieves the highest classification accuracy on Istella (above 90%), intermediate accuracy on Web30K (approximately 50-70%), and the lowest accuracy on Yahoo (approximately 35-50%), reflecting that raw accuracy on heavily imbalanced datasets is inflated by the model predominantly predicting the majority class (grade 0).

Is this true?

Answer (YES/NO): NO